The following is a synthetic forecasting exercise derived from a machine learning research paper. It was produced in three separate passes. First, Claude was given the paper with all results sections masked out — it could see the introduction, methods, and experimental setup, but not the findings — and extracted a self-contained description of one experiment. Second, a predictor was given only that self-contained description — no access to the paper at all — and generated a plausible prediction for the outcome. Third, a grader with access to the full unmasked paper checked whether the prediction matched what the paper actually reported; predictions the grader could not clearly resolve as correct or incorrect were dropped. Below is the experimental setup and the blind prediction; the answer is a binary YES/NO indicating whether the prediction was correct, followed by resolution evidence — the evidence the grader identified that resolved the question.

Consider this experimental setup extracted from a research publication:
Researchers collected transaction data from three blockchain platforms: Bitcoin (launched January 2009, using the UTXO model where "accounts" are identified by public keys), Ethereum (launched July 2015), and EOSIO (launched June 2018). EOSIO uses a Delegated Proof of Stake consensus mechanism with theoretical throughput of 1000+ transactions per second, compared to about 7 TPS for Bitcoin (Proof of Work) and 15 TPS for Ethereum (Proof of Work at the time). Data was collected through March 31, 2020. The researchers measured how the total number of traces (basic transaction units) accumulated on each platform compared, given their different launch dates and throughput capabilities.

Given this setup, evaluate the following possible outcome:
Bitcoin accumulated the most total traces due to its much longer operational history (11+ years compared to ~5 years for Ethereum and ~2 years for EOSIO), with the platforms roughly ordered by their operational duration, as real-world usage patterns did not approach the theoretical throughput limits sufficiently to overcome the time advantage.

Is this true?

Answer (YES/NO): NO